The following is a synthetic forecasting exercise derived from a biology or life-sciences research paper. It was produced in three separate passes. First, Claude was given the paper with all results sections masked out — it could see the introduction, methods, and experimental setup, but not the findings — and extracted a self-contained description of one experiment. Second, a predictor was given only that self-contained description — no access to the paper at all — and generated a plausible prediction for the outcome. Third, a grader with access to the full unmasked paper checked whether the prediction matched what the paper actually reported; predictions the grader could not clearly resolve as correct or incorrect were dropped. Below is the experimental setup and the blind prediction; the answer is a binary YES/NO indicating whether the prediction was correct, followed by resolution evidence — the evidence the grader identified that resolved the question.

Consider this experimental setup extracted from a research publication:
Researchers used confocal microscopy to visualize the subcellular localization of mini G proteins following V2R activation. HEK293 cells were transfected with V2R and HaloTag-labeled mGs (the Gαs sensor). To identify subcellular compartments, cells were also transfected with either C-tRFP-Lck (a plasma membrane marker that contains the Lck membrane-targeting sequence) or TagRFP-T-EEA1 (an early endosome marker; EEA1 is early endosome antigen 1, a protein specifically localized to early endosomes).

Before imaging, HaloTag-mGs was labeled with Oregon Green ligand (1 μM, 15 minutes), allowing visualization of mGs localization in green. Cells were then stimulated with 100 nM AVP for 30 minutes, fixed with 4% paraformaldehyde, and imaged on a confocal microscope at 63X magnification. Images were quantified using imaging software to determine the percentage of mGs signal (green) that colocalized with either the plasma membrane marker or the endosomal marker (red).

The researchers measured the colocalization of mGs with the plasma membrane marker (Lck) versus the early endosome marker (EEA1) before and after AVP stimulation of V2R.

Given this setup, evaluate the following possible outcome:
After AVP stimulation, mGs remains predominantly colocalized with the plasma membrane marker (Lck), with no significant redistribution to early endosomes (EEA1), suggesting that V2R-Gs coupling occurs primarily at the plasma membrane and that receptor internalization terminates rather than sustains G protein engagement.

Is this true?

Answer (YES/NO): NO